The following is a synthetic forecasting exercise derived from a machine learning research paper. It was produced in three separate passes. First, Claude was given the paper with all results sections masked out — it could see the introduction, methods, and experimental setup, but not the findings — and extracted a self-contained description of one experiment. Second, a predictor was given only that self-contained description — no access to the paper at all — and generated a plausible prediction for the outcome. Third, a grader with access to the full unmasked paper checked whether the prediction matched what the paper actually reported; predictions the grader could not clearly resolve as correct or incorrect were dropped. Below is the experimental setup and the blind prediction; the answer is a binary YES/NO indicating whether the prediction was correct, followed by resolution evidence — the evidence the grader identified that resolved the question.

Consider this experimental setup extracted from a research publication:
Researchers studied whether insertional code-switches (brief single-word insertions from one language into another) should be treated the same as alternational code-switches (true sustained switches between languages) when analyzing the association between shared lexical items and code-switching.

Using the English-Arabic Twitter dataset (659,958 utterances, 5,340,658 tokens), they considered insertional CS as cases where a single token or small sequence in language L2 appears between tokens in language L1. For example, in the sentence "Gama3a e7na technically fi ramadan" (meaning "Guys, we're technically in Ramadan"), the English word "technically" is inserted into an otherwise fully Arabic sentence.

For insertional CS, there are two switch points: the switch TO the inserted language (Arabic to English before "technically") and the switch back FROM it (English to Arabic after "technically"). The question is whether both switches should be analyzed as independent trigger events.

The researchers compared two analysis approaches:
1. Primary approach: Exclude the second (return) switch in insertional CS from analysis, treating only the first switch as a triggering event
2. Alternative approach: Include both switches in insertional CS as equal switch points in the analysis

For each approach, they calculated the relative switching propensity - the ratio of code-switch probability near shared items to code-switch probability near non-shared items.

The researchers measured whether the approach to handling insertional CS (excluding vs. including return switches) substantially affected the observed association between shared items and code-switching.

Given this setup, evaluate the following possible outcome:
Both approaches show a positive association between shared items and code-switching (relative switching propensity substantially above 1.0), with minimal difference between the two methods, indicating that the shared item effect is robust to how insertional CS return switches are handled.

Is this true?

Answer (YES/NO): YES